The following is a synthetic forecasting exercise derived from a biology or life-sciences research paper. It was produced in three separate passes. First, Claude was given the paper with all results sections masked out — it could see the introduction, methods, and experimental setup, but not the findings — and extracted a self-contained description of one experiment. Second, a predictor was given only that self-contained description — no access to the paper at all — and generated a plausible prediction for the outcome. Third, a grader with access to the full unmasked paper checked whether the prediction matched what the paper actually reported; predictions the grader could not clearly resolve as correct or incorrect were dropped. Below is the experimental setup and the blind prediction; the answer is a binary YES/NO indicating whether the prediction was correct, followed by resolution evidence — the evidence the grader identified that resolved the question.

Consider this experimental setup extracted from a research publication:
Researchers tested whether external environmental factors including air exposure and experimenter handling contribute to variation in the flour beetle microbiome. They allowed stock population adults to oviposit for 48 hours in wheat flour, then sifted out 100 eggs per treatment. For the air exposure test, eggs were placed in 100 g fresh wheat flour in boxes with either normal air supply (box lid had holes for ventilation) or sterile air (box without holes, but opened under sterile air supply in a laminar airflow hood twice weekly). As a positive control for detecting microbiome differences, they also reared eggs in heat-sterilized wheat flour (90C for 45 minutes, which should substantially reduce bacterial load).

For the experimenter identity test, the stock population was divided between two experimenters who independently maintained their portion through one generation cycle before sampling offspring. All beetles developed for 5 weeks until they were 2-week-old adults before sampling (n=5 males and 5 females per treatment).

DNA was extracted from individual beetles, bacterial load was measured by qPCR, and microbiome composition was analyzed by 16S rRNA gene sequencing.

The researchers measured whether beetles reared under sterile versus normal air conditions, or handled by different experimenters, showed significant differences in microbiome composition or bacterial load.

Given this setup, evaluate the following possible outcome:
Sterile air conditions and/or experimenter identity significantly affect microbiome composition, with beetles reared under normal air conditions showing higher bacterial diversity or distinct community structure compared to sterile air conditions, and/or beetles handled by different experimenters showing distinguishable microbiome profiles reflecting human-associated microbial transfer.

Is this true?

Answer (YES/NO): NO